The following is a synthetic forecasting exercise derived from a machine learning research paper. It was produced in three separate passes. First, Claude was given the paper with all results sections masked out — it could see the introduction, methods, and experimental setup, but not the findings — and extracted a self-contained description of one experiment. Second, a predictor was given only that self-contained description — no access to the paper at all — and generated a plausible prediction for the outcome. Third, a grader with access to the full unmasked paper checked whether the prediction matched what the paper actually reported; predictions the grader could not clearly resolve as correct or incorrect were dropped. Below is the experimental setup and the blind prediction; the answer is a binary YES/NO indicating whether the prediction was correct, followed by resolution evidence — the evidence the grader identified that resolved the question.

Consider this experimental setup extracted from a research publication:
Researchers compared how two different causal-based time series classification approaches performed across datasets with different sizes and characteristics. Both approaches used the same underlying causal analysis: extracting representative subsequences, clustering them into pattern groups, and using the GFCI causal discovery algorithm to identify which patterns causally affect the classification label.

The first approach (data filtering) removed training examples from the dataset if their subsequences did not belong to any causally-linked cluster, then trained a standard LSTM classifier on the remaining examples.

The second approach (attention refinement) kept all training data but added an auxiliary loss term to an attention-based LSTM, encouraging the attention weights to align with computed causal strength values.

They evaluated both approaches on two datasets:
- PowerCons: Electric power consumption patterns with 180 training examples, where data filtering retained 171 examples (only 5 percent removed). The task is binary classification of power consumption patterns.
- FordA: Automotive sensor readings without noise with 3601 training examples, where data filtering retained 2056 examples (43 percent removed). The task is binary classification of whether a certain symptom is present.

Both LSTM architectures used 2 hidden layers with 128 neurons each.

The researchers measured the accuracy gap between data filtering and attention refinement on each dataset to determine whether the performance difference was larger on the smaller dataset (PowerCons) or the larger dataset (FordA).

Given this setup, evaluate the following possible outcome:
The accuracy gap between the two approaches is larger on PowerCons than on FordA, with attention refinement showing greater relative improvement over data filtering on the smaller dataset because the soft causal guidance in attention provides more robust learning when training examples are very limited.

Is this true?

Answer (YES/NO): NO